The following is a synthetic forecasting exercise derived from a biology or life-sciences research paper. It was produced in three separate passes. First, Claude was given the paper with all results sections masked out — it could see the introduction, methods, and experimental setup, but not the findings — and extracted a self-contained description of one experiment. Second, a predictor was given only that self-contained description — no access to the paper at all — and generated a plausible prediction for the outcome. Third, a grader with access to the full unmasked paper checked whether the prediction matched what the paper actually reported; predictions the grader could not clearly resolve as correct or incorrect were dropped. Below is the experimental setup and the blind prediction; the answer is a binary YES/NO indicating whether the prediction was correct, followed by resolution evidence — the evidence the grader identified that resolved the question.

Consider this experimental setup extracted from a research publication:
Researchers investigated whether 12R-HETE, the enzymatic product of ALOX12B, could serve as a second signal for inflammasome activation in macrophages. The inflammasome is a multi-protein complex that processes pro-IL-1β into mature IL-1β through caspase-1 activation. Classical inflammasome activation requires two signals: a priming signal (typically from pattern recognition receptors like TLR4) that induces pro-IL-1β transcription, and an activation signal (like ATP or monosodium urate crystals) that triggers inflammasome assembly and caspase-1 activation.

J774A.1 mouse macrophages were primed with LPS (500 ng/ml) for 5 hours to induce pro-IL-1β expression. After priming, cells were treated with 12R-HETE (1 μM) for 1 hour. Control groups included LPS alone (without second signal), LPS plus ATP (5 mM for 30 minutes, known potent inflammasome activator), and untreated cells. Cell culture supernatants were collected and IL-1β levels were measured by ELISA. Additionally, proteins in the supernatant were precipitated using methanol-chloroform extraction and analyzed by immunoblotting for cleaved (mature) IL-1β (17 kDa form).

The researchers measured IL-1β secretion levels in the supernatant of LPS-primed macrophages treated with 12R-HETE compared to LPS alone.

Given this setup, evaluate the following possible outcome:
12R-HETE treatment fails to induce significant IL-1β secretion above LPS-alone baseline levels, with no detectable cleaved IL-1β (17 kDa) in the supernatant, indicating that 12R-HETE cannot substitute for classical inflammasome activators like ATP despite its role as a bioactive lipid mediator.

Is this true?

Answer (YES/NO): NO